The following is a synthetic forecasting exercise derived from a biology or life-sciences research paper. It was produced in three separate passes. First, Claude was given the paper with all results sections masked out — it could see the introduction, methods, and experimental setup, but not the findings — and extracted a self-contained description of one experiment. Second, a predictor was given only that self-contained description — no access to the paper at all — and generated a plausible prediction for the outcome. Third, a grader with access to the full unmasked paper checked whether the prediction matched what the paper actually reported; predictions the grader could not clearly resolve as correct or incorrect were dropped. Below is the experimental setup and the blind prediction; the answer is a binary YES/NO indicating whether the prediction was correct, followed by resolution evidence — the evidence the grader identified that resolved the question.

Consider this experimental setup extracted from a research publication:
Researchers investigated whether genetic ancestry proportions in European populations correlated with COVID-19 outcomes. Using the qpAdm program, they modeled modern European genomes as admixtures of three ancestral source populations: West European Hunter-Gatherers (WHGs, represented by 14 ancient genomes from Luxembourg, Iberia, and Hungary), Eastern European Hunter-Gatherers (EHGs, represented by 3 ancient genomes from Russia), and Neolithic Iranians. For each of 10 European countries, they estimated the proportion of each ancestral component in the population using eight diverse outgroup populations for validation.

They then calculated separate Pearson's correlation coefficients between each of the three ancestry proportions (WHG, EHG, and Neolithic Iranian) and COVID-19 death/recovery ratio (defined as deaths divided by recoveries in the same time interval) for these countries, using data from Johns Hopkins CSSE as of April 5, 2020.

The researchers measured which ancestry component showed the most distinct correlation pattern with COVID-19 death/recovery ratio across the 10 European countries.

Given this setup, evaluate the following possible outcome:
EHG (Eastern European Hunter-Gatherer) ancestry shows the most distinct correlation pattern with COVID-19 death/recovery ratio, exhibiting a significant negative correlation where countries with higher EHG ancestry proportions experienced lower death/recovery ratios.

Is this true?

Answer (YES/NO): NO